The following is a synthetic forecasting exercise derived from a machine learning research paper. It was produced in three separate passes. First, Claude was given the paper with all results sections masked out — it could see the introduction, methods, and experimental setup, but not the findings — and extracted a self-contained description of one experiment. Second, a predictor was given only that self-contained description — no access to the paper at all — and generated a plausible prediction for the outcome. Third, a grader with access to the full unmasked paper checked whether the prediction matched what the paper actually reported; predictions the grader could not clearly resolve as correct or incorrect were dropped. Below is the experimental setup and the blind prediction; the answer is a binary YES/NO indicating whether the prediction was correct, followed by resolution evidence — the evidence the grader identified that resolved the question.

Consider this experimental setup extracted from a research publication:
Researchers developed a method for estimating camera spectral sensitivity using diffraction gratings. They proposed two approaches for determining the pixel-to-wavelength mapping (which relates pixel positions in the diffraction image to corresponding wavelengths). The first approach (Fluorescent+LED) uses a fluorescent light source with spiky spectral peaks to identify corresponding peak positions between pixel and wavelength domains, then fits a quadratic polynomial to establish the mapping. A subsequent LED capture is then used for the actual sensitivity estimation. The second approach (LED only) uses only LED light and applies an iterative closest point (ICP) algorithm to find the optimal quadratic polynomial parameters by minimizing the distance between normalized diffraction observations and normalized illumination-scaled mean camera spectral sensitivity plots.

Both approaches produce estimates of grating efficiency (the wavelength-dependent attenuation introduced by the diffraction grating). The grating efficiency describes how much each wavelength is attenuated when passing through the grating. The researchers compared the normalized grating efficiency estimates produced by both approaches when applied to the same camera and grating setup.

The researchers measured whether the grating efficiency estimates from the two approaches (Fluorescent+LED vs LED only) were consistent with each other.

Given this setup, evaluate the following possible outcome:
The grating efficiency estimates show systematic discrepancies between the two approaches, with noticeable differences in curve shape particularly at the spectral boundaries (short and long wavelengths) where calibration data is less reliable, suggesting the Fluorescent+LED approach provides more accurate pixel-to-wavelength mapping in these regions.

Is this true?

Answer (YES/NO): NO